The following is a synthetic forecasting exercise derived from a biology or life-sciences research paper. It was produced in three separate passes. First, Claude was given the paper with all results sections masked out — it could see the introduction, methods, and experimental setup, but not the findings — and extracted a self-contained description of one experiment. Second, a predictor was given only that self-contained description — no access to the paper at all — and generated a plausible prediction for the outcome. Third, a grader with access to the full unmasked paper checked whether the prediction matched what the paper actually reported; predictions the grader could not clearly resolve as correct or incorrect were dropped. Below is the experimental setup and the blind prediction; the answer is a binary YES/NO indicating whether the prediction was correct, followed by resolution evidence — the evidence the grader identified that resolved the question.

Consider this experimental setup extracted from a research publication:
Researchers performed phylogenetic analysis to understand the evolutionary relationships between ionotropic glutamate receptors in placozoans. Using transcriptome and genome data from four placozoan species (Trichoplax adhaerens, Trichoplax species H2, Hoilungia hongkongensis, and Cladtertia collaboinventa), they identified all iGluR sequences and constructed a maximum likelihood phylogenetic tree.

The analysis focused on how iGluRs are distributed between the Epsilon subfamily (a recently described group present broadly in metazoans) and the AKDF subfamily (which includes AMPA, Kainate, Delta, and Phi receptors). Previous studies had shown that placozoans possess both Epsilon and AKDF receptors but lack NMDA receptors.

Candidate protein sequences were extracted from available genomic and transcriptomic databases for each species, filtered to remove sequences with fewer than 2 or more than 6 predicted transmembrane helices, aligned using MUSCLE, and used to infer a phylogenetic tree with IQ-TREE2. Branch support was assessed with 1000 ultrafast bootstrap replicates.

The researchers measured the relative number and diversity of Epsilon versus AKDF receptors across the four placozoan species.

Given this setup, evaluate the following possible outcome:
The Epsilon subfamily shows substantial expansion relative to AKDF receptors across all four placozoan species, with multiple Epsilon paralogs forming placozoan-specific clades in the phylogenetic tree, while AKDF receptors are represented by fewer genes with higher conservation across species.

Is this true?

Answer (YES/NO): YES